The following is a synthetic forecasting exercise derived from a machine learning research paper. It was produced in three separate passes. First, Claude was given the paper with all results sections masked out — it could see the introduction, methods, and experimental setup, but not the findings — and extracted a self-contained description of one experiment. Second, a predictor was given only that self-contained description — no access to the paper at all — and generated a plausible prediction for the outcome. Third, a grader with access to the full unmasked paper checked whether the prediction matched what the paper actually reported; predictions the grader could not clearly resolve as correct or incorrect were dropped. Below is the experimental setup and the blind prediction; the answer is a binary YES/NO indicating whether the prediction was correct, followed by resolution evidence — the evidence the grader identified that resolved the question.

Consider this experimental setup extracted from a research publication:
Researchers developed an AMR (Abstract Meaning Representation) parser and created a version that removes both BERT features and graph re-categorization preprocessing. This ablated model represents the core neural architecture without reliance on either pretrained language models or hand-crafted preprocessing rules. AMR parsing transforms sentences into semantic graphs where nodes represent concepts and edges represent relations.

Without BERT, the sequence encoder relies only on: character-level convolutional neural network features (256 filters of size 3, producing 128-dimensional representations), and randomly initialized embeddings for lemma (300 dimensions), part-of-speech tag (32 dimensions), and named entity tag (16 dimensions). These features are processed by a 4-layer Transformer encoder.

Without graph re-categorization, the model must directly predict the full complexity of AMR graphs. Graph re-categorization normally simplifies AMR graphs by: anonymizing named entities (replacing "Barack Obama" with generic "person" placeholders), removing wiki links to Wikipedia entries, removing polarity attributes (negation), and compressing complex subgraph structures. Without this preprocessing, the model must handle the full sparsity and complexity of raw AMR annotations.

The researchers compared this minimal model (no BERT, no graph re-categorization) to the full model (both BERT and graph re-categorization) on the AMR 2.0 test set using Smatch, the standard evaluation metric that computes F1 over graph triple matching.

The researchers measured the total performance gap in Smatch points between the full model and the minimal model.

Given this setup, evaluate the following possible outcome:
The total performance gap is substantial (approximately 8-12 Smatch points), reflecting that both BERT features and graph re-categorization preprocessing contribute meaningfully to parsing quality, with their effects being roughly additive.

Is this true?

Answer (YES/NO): NO